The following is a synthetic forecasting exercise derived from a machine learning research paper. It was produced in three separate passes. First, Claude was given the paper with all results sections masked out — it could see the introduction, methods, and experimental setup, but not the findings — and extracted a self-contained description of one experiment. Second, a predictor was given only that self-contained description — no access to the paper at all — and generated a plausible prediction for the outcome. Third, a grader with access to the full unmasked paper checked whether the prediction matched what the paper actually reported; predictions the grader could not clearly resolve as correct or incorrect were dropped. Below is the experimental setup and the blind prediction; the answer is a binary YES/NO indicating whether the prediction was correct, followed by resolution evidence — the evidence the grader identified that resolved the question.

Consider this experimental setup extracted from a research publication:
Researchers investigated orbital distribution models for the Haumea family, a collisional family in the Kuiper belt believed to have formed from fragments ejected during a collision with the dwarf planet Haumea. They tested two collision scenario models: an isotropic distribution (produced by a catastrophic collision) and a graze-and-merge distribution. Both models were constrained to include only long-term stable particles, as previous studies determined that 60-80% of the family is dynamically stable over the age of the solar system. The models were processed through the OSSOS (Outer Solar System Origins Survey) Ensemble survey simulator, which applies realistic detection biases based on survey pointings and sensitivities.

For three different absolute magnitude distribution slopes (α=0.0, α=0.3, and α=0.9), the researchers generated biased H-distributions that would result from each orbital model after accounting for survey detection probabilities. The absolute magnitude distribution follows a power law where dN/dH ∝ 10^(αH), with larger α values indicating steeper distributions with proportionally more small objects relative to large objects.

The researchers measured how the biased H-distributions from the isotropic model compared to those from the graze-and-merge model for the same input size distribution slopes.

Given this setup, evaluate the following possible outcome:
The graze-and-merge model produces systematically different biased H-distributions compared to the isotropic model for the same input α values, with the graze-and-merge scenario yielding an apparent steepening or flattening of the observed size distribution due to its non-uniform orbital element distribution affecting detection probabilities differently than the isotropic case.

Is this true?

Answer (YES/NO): NO